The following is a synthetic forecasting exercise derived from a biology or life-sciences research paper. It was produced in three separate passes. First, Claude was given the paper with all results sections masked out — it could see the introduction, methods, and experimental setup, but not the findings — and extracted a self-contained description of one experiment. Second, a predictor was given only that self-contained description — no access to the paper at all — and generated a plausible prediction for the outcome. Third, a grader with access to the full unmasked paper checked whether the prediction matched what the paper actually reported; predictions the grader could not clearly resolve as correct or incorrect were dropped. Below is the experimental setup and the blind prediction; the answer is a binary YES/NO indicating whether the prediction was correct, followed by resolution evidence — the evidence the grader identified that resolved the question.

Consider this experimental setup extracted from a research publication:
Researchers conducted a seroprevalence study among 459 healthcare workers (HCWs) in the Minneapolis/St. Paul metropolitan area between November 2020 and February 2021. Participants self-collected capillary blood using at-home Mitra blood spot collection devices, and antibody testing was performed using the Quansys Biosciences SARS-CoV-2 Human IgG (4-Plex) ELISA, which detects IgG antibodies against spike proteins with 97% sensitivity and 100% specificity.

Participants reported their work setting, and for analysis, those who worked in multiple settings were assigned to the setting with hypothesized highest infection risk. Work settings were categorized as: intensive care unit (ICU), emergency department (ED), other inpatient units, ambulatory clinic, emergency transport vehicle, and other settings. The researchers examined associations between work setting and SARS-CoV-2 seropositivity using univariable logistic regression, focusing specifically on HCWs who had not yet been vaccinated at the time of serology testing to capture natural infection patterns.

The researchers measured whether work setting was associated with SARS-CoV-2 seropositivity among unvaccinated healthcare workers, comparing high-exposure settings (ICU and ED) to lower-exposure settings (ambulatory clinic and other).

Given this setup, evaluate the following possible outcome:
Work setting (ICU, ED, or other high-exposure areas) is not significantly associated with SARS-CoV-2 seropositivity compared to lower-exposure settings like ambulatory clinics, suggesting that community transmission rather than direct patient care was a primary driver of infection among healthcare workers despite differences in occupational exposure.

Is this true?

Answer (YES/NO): NO